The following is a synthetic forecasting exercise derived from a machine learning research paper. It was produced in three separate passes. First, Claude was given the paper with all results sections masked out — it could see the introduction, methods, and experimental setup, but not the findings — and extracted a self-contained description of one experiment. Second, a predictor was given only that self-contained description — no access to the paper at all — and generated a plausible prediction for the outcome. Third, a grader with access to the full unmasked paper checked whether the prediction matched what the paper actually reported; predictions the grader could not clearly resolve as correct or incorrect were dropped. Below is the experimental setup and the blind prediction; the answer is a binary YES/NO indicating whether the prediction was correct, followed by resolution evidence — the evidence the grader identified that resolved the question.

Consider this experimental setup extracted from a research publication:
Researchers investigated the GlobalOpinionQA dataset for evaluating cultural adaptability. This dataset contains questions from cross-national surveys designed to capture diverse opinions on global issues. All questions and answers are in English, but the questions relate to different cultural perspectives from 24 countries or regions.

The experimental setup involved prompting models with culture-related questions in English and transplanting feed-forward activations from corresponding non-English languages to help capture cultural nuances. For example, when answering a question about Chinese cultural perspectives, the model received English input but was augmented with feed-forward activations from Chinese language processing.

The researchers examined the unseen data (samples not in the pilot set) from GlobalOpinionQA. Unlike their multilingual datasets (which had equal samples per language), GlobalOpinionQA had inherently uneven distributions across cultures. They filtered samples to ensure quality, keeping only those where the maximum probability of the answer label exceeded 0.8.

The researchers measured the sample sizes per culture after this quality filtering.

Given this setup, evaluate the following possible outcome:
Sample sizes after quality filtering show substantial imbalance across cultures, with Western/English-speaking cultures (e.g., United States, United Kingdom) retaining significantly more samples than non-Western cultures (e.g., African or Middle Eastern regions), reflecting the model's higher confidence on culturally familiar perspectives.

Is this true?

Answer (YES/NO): NO